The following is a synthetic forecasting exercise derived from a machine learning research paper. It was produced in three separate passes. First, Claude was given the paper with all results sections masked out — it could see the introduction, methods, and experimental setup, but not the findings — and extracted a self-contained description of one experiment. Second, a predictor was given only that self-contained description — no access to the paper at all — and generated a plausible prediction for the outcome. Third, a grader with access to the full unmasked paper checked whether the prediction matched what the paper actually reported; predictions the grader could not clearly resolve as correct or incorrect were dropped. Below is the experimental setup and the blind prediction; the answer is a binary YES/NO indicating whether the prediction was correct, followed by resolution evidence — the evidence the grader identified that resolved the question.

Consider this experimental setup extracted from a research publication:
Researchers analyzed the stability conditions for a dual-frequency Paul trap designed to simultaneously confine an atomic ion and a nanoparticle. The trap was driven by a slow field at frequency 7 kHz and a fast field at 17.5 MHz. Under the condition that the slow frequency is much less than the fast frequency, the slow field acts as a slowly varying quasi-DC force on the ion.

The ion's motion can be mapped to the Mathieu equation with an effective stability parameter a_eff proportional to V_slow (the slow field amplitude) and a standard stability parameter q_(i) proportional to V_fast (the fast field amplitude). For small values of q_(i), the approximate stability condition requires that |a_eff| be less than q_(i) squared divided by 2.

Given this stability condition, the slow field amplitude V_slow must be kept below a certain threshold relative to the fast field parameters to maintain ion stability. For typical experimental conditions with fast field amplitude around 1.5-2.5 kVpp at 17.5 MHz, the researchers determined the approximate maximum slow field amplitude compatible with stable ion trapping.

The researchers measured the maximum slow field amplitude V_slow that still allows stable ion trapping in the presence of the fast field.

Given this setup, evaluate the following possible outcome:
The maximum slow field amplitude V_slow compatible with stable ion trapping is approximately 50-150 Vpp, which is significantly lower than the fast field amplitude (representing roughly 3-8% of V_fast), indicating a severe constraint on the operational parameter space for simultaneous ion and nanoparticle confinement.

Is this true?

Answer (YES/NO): NO